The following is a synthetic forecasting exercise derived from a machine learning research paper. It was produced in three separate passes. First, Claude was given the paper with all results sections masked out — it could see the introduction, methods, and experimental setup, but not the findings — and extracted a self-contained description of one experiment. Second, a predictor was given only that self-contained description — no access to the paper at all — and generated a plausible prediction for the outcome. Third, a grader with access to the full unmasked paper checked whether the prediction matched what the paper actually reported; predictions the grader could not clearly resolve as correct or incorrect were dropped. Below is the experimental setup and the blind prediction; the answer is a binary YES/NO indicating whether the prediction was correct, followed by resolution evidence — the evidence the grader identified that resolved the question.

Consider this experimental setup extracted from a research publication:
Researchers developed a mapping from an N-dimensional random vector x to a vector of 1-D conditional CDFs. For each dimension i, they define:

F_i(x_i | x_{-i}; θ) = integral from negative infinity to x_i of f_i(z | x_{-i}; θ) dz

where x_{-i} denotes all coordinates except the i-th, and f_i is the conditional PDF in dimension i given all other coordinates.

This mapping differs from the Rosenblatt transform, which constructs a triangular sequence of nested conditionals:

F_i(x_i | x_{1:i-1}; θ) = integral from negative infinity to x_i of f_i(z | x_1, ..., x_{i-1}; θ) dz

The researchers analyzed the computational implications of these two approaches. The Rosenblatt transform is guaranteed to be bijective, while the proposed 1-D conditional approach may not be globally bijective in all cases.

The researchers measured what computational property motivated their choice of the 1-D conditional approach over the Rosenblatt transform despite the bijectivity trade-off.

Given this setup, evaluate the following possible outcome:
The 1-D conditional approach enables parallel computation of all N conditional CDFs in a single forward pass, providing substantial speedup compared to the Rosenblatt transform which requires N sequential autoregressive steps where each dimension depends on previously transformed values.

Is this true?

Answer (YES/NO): NO